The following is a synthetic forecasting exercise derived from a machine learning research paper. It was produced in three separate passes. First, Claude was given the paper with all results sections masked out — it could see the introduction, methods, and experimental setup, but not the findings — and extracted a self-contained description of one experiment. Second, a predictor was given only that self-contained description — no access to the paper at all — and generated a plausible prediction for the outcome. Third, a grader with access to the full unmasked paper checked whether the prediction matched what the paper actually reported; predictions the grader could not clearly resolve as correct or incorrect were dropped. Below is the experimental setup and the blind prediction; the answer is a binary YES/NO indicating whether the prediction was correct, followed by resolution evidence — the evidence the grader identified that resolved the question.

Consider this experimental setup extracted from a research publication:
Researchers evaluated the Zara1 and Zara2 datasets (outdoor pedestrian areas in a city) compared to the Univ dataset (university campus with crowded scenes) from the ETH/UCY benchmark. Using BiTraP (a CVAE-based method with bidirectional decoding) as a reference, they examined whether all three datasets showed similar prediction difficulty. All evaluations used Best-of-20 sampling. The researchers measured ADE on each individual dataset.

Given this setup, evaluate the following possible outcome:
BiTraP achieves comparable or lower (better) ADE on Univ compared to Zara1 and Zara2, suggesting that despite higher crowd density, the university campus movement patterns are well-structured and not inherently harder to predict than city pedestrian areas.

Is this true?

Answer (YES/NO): NO